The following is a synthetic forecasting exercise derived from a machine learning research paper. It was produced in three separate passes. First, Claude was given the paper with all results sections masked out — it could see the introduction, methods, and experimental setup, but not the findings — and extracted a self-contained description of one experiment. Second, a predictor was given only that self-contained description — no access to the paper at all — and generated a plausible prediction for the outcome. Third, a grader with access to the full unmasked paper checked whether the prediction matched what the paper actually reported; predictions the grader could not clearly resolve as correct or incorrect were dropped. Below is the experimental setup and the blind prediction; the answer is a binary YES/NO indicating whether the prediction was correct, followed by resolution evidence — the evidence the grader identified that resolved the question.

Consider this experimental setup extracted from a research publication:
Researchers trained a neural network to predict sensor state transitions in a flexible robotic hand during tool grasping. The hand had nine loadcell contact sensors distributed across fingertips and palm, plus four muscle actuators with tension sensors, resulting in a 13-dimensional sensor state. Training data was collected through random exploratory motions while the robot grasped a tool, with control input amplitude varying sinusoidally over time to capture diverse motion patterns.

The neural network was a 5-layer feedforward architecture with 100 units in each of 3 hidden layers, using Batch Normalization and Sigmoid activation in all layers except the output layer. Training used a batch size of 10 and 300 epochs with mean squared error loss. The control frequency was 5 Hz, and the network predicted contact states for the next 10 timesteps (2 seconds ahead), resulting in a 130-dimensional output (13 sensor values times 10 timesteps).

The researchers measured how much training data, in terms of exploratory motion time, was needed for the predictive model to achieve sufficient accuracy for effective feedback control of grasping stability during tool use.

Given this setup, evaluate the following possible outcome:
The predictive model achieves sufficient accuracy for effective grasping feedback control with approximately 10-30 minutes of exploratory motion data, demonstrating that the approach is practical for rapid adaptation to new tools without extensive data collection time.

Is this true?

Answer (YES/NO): NO